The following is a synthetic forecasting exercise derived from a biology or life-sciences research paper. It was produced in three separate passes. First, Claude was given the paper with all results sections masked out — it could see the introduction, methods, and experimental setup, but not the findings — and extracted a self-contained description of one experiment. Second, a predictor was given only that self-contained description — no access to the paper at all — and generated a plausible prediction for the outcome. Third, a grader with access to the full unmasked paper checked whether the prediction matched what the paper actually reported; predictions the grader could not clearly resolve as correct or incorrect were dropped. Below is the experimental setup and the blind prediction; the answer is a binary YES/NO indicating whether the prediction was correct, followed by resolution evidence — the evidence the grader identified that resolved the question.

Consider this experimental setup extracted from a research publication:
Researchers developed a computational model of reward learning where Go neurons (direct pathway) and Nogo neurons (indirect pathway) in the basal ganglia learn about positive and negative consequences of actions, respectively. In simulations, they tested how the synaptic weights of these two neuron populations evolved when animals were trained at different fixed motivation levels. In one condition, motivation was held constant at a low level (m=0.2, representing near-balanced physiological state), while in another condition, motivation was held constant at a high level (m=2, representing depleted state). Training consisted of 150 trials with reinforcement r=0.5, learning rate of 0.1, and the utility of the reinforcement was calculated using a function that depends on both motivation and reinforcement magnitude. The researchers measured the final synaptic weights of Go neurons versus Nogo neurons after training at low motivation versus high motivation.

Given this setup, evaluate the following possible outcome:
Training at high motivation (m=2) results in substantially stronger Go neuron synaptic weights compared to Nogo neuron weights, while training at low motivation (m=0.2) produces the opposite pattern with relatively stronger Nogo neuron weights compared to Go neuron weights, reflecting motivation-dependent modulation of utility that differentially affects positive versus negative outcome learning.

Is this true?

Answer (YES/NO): YES